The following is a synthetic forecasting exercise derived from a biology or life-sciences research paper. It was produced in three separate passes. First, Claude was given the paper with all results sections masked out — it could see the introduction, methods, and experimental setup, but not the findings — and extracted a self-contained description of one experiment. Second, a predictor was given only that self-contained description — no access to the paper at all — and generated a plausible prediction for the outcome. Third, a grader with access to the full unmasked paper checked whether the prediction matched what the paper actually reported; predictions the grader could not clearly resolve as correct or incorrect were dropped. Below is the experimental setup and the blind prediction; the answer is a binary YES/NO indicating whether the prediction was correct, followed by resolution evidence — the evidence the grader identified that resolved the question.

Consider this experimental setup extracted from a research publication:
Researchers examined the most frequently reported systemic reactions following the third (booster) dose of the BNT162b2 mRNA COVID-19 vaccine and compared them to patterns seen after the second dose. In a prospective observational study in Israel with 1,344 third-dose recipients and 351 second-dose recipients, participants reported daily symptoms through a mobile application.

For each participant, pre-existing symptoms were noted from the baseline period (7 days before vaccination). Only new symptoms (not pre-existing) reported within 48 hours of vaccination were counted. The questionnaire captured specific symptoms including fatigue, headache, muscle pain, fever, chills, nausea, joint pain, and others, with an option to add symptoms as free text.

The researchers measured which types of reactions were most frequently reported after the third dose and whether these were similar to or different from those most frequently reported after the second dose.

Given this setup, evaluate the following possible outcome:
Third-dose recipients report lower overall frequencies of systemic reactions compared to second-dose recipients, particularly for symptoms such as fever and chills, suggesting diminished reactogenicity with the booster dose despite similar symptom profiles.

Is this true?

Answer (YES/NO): NO